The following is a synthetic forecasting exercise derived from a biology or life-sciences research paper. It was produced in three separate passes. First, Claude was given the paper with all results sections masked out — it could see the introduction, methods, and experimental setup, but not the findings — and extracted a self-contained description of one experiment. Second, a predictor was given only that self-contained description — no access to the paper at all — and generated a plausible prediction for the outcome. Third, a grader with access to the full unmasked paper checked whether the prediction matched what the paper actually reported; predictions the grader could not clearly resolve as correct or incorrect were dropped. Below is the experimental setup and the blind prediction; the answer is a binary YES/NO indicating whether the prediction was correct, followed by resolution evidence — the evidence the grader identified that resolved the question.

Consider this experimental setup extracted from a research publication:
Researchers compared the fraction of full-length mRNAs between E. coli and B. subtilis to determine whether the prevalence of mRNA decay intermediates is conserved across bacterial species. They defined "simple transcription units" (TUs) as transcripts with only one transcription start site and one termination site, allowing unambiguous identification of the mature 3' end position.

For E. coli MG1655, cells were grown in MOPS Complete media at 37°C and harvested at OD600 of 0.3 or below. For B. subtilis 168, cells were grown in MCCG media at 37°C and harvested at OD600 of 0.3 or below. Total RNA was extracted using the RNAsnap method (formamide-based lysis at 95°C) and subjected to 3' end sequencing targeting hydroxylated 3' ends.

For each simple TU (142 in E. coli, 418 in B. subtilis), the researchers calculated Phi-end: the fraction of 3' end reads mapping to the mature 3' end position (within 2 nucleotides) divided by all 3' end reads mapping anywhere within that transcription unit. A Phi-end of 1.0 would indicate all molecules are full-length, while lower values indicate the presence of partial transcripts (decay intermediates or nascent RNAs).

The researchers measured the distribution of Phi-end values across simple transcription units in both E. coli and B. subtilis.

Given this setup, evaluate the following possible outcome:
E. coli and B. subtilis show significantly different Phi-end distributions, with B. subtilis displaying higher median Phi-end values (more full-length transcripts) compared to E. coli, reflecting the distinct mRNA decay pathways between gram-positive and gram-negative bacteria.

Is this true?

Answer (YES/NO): YES